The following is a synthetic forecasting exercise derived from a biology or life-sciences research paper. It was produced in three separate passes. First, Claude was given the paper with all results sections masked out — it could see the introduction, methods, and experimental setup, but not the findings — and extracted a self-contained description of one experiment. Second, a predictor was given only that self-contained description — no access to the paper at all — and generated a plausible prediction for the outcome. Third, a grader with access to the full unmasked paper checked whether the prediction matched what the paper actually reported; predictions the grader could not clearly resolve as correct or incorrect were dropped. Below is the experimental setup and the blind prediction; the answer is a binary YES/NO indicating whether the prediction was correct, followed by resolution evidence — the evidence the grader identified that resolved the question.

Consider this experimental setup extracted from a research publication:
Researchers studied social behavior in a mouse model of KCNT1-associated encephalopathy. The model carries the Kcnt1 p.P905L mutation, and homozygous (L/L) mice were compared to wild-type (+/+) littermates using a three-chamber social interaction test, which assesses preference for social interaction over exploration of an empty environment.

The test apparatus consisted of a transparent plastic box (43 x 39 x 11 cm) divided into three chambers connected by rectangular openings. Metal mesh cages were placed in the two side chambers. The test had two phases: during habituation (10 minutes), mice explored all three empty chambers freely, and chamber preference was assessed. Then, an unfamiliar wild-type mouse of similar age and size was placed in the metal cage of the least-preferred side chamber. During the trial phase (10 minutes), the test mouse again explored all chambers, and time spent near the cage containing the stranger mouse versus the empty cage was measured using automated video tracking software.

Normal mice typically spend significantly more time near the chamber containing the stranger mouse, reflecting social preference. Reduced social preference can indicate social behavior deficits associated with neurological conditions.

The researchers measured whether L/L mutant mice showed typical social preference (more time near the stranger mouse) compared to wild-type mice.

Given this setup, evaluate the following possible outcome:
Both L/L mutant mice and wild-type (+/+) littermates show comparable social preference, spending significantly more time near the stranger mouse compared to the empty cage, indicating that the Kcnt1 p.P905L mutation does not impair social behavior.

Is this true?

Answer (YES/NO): NO